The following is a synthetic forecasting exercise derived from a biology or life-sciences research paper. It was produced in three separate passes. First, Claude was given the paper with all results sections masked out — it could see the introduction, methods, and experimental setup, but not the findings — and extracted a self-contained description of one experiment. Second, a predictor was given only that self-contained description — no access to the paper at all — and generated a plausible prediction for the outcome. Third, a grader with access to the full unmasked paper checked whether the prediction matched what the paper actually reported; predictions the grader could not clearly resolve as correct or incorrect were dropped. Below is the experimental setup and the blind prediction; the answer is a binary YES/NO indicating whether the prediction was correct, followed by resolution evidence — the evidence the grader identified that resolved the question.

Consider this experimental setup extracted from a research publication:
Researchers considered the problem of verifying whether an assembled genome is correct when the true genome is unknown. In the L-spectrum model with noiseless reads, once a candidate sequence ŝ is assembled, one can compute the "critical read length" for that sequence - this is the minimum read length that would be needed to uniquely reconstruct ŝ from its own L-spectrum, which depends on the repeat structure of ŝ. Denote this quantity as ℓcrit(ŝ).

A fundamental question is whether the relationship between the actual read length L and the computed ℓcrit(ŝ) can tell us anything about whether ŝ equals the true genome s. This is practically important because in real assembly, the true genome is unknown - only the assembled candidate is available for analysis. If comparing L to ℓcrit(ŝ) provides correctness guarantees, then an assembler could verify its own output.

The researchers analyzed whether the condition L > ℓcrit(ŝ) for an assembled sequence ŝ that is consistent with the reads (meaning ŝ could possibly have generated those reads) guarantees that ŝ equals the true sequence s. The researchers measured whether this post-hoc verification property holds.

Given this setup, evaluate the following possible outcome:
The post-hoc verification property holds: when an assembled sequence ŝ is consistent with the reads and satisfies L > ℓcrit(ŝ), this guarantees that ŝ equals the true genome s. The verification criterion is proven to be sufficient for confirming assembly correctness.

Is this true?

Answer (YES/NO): YES